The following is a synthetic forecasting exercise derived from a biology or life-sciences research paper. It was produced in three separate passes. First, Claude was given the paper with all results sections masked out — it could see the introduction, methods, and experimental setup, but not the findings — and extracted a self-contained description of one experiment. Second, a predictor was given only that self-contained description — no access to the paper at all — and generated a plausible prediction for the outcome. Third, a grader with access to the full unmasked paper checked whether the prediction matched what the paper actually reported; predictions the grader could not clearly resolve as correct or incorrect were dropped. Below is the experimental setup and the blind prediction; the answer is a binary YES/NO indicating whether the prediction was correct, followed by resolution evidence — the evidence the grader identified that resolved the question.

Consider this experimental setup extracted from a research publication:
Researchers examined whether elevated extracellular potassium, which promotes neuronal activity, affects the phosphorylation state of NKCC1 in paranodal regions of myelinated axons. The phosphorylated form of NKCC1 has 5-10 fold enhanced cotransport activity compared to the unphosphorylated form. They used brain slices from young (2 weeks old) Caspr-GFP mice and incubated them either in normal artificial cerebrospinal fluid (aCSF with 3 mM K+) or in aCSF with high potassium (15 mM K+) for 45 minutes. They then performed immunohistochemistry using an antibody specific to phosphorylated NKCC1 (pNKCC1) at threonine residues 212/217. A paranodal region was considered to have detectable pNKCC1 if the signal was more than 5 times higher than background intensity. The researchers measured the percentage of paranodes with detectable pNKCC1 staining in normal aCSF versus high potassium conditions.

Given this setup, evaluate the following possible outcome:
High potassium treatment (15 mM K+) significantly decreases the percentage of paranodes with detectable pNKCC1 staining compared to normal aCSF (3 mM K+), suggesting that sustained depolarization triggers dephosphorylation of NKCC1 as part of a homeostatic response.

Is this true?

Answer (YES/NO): NO